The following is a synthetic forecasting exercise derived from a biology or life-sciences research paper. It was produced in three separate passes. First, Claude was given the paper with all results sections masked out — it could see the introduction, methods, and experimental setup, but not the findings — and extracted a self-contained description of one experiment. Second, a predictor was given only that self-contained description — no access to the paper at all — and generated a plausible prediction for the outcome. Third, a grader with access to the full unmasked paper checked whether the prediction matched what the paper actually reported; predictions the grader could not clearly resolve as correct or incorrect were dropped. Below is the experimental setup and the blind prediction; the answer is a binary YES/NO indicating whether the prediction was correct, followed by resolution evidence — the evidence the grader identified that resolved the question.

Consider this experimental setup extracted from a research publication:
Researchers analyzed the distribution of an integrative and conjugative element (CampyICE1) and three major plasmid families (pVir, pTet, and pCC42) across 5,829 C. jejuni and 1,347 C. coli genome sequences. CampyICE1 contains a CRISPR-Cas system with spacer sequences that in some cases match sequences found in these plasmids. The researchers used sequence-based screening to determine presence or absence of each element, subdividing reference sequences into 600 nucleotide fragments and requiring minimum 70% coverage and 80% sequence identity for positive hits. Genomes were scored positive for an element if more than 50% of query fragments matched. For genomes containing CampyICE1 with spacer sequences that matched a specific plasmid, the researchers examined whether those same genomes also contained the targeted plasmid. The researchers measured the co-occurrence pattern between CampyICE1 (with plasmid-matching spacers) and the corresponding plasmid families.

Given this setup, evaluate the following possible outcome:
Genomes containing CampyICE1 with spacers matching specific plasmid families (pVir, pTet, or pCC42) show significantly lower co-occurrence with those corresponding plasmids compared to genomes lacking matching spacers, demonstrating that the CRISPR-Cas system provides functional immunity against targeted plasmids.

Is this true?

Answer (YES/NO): YES